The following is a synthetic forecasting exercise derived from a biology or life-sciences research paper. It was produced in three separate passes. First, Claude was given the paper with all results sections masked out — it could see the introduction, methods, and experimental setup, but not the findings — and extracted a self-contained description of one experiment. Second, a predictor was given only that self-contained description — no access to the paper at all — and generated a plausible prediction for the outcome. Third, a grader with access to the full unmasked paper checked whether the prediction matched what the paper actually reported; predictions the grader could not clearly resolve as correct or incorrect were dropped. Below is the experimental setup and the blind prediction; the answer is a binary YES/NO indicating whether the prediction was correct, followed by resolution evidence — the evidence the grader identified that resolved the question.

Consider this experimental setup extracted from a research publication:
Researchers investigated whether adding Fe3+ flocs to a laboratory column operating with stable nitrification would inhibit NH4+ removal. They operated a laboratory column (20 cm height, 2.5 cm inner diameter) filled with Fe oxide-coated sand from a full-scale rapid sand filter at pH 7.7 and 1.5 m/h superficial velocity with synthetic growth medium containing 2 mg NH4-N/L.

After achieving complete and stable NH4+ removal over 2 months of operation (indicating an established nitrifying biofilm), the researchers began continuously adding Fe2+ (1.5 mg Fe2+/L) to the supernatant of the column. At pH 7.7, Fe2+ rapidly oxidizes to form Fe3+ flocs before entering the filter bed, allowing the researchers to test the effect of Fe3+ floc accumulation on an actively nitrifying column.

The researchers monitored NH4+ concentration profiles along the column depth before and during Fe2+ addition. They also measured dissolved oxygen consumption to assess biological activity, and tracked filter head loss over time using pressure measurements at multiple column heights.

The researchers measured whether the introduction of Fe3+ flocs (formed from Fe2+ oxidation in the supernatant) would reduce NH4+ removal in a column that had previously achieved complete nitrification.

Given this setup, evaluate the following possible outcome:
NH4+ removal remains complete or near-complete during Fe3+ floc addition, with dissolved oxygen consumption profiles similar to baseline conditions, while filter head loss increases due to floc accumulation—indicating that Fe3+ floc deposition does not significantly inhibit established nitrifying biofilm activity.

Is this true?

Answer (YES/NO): NO